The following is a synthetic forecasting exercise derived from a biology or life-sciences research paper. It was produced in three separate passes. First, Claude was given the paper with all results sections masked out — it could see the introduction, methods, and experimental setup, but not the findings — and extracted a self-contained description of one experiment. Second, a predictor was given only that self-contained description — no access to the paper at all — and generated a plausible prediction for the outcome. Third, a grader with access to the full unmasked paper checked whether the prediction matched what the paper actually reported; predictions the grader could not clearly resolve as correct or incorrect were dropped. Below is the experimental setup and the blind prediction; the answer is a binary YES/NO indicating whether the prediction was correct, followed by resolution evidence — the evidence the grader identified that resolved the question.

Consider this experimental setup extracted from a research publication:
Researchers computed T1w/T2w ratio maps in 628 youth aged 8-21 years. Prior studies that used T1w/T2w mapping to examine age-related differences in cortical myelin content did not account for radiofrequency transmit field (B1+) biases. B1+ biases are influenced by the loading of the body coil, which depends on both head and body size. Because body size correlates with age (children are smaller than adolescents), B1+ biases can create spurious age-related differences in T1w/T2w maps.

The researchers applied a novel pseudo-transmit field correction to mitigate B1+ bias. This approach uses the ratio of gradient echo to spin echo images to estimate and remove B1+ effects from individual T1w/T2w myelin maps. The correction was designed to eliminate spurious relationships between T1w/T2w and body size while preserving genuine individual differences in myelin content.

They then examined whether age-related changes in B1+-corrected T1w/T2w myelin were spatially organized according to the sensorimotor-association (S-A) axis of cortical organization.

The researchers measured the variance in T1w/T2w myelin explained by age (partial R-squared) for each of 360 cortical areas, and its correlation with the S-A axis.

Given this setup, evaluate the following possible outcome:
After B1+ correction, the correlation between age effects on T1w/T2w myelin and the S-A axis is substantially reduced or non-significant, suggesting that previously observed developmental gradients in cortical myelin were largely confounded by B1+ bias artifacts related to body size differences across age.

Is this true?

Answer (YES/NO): NO